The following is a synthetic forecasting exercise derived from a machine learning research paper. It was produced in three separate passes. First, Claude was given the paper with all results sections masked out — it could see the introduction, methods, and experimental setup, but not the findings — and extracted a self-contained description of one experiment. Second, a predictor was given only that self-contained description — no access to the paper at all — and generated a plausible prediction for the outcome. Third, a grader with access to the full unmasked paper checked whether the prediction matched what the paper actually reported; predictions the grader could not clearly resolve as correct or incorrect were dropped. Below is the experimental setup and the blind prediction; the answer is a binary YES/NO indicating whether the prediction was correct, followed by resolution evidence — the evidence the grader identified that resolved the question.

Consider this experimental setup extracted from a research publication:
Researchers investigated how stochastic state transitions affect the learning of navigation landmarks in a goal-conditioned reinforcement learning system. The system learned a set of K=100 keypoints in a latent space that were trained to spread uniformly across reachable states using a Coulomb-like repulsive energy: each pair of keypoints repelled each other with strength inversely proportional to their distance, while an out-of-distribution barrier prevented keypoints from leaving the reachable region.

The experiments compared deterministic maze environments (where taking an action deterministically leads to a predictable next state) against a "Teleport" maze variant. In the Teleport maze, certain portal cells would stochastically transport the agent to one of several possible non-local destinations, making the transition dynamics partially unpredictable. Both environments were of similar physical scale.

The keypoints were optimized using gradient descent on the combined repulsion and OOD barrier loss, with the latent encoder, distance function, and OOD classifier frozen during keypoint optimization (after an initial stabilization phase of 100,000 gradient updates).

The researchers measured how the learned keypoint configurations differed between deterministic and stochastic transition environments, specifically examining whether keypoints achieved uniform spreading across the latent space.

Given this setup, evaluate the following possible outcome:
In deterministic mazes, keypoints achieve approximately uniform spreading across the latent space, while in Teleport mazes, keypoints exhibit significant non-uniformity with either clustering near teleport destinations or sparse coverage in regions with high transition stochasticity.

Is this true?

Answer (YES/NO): YES